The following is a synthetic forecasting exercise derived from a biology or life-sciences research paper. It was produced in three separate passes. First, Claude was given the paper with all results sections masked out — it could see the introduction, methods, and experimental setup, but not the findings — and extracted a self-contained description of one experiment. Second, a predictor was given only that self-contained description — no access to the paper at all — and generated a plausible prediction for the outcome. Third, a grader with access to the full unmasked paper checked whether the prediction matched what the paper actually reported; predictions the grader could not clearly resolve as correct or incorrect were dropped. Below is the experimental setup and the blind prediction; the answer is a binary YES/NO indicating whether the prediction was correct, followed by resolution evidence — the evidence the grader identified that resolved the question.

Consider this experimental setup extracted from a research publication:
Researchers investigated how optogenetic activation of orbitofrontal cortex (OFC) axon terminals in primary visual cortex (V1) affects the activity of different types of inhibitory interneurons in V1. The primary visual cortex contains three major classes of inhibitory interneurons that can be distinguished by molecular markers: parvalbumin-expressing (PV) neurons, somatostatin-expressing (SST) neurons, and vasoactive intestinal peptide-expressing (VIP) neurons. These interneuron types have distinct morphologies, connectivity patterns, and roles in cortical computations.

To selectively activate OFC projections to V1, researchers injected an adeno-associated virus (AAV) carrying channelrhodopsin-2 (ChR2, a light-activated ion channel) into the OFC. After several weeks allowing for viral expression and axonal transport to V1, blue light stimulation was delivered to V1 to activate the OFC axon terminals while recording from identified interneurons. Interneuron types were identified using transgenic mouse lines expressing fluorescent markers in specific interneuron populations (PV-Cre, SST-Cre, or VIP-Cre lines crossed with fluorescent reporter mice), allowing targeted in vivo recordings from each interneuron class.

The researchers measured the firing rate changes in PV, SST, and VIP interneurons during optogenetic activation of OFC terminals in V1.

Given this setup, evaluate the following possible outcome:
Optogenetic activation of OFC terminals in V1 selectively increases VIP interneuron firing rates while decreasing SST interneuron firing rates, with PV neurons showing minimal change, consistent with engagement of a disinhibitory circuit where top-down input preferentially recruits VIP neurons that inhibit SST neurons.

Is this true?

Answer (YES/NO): NO